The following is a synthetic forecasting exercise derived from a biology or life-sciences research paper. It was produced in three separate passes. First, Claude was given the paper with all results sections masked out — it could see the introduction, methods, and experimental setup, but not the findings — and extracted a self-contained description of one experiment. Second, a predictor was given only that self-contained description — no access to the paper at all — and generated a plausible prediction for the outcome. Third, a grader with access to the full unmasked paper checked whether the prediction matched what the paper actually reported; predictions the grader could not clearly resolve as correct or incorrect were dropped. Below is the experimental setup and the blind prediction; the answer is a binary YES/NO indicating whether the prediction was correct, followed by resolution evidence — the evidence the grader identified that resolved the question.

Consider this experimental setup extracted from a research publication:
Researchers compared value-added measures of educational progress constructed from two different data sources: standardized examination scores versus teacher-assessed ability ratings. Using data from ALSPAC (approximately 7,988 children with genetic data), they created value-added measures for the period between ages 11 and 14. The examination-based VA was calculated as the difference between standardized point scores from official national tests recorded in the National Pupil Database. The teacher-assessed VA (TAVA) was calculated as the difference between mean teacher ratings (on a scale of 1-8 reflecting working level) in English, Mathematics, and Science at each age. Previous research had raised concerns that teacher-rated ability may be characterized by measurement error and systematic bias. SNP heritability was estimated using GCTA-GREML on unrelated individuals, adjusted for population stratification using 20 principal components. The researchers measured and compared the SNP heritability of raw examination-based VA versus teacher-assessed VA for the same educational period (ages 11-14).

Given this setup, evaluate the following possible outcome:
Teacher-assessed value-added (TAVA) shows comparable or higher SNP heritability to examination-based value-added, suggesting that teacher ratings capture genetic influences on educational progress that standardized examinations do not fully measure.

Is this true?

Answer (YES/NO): NO